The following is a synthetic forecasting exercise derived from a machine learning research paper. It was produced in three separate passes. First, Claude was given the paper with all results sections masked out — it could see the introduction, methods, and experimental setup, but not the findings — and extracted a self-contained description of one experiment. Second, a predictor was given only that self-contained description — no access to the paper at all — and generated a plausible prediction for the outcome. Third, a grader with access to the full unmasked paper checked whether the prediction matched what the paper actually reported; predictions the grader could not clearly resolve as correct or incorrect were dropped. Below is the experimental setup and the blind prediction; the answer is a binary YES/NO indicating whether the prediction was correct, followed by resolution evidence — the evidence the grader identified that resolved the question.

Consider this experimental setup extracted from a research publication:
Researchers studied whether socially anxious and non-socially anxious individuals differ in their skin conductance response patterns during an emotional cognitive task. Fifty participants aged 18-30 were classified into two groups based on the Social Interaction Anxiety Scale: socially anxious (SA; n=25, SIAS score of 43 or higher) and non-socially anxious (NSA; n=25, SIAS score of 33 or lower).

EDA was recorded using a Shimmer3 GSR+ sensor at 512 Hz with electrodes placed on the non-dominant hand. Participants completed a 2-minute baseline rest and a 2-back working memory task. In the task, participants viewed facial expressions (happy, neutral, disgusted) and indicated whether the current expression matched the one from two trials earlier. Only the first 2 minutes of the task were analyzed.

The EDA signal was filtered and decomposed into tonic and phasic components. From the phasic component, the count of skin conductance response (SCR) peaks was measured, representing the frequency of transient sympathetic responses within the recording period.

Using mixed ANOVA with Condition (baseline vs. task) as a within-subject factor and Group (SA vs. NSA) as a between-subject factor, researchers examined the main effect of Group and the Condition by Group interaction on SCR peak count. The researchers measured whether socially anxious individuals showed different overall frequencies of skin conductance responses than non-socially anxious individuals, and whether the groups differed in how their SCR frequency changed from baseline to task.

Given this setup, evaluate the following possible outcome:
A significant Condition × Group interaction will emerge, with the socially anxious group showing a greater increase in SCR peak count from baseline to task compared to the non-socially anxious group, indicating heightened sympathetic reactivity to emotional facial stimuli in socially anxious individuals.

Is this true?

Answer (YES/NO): NO